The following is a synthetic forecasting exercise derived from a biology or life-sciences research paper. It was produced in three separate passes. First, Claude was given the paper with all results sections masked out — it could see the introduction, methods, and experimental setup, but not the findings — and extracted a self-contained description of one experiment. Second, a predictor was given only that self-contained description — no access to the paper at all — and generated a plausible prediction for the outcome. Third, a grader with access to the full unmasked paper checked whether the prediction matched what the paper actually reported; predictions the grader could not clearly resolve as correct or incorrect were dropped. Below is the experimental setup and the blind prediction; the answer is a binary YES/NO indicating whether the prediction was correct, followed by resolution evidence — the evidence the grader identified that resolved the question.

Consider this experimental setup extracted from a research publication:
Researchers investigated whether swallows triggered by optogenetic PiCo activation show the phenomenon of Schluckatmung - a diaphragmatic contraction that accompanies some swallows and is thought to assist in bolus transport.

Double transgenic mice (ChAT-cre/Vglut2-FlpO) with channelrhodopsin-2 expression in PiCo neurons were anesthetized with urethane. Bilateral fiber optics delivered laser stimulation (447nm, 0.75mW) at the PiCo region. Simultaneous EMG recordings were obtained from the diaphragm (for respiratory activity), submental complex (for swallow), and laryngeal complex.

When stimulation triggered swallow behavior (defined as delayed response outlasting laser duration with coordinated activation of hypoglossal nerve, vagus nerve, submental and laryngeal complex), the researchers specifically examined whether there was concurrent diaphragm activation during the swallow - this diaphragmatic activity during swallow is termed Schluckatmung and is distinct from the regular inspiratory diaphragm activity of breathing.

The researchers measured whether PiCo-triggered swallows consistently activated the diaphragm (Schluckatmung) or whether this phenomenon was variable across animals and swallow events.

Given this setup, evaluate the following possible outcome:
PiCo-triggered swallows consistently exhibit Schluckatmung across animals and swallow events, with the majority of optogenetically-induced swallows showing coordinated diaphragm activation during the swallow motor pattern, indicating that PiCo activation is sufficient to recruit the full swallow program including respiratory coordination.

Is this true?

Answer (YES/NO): NO